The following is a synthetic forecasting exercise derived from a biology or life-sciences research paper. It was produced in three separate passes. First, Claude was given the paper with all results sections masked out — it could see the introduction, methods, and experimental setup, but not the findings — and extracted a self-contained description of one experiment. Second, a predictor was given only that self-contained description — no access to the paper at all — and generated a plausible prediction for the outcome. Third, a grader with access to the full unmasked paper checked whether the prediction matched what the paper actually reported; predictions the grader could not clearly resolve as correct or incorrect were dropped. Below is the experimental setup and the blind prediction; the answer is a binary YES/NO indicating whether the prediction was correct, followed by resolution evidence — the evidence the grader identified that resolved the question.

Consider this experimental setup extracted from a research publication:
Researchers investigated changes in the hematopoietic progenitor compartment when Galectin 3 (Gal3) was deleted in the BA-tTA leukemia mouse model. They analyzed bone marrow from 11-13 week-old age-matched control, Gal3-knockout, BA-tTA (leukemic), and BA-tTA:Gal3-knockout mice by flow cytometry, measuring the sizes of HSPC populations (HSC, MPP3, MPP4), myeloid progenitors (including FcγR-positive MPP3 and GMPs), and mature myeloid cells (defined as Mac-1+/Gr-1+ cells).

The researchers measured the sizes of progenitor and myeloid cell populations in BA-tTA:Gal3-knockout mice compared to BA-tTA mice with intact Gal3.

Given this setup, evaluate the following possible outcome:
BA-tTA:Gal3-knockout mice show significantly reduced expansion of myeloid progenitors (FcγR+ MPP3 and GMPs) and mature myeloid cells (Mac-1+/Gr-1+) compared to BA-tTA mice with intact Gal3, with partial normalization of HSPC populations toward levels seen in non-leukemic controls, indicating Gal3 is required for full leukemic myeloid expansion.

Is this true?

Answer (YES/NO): YES